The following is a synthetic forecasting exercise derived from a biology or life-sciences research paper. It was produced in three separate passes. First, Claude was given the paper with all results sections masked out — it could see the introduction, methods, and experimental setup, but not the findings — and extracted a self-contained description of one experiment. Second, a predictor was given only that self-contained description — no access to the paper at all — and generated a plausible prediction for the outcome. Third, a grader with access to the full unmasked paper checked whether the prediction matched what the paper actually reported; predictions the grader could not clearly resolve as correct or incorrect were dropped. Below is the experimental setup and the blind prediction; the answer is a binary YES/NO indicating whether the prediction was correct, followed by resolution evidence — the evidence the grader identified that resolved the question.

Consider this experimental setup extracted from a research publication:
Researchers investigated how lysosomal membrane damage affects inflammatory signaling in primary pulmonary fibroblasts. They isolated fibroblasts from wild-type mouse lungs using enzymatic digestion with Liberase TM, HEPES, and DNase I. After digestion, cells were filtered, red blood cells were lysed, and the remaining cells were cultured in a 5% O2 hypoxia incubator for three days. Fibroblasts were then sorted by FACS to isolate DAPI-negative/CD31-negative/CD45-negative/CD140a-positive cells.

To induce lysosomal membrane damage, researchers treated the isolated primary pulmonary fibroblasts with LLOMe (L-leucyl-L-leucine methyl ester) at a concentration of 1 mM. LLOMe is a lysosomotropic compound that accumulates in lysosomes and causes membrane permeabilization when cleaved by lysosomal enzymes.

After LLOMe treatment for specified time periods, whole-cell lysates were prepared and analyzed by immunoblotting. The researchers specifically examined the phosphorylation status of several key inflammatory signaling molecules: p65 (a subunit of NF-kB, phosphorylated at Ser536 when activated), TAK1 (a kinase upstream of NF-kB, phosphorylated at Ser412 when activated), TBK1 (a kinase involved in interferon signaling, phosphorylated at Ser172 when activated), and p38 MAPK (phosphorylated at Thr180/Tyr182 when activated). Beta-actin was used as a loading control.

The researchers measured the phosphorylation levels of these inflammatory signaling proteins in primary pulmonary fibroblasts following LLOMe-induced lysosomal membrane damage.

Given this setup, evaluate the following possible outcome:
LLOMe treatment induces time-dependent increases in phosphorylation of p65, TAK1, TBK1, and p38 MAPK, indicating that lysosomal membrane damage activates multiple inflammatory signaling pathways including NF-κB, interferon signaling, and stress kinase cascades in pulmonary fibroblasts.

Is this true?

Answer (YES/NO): NO